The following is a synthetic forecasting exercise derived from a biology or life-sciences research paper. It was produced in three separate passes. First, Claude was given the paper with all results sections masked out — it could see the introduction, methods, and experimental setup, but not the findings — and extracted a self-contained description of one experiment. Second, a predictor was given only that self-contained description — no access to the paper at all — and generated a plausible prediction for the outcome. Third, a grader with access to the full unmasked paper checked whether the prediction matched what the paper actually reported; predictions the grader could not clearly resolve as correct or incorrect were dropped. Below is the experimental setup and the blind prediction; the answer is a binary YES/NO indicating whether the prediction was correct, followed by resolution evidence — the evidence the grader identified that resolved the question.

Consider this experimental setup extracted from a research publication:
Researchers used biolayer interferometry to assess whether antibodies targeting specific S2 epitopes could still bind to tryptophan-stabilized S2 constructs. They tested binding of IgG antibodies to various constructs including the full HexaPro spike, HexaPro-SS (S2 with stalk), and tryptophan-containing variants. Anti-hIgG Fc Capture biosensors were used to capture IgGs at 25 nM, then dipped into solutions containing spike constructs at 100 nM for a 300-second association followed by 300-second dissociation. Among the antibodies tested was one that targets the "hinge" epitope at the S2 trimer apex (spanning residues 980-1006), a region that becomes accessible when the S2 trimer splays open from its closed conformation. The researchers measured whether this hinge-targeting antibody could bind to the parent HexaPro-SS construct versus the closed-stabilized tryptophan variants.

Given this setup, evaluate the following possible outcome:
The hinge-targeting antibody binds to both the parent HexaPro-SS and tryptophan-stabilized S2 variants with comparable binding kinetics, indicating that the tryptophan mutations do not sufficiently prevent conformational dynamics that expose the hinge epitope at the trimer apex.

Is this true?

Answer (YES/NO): NO